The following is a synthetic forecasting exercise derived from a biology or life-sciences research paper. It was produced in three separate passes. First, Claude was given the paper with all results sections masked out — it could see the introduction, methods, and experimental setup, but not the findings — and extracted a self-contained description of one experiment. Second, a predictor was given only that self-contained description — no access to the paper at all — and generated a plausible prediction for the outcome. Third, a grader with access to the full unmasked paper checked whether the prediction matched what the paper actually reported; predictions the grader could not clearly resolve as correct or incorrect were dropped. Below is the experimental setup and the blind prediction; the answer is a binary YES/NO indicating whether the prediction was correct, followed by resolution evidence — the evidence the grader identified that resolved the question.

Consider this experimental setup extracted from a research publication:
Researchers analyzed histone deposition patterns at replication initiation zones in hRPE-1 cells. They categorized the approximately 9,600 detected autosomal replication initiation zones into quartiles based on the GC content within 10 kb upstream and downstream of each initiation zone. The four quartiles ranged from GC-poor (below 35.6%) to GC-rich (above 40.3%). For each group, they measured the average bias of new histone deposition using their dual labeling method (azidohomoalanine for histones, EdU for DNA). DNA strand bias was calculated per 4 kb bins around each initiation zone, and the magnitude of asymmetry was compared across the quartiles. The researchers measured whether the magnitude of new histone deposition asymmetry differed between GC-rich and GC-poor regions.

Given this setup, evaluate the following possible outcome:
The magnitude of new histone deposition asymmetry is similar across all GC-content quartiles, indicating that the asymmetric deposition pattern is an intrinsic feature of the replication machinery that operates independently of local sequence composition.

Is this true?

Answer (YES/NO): NO